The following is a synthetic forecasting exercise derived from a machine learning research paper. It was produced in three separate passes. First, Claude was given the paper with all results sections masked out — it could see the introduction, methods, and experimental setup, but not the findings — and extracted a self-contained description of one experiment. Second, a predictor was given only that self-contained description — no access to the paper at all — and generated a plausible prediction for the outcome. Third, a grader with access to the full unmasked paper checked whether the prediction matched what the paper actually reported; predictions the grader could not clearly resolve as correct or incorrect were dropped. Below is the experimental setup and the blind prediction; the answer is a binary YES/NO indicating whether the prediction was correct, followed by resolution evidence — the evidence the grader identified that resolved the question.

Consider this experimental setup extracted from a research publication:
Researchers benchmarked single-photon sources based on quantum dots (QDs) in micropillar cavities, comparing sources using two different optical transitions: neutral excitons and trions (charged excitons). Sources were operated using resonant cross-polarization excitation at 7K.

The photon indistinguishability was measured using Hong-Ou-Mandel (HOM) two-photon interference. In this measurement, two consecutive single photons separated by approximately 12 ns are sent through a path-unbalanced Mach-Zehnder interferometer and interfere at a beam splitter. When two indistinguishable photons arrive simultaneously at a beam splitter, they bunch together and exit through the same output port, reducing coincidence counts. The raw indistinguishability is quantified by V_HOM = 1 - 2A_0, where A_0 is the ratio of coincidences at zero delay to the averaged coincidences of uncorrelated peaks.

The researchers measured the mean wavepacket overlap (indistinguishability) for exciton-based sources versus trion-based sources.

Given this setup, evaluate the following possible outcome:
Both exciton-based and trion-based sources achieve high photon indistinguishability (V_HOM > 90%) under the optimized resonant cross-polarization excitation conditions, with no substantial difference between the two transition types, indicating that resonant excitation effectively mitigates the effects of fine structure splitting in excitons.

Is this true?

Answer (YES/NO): NO